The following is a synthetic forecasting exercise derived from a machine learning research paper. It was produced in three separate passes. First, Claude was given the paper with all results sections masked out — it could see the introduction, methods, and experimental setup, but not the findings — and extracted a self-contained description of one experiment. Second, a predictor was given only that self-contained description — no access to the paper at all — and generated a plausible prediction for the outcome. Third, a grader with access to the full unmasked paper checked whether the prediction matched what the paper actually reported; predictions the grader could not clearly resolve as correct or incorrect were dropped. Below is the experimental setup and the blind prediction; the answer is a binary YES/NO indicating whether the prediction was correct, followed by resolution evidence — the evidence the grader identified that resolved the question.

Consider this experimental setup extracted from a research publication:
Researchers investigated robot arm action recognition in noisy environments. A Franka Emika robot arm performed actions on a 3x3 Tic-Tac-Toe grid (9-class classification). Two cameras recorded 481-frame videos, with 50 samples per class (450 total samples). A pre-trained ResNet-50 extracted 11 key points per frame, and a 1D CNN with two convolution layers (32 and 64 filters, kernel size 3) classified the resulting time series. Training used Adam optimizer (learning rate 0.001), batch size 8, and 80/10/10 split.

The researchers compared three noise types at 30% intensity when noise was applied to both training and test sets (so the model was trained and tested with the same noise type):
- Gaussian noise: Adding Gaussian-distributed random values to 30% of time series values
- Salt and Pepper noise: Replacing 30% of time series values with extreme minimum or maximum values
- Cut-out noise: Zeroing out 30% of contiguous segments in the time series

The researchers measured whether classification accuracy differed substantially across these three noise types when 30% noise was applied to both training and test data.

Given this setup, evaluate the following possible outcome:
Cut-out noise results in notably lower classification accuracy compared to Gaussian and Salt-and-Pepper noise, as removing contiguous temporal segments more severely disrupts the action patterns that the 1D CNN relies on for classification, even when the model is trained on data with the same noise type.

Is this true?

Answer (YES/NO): NO